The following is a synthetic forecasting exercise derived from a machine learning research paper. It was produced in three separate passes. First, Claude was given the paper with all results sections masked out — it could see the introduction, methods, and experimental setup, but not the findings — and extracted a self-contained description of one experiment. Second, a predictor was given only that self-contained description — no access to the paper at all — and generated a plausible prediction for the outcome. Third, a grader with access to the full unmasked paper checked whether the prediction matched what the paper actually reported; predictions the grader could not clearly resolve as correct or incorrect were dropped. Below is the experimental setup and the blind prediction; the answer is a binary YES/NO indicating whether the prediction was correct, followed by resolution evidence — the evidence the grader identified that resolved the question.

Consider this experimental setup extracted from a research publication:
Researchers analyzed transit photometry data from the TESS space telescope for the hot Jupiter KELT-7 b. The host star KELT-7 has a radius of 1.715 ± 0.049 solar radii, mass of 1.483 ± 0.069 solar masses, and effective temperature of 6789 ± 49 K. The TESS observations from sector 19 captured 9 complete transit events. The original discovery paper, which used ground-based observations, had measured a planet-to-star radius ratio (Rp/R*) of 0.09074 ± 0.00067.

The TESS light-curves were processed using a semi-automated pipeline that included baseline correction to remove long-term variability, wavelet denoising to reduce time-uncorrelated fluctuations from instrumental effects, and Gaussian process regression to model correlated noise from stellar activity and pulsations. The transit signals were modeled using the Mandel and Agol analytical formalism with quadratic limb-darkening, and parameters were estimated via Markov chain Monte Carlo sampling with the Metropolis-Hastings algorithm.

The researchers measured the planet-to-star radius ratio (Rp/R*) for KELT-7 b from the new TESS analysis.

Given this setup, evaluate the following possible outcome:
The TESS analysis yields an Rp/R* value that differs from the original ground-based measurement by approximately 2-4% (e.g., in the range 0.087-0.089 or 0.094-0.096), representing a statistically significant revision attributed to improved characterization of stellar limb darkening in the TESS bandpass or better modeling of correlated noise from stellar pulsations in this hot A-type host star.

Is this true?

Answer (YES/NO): NO